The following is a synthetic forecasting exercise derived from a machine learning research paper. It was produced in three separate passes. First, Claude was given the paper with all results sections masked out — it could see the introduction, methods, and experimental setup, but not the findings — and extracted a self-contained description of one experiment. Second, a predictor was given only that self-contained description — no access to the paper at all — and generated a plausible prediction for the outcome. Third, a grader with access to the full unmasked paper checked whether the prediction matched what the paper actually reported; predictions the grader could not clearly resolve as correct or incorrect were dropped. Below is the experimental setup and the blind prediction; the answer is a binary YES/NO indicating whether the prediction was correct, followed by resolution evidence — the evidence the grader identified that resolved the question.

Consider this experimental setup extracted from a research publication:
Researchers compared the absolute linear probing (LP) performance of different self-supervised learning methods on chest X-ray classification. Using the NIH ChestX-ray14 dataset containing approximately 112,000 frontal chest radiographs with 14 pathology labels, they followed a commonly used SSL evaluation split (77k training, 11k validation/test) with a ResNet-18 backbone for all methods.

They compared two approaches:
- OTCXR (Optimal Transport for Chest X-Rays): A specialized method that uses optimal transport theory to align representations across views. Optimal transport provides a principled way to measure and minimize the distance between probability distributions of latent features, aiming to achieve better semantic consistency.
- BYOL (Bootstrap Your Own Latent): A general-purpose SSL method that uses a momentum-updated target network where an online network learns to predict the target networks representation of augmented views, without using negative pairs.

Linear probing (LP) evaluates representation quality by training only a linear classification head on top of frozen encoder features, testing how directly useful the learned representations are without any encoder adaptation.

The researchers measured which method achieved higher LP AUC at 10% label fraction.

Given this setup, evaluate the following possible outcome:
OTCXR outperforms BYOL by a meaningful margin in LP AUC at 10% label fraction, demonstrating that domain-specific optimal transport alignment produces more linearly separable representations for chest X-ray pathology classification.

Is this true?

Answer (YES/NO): YES